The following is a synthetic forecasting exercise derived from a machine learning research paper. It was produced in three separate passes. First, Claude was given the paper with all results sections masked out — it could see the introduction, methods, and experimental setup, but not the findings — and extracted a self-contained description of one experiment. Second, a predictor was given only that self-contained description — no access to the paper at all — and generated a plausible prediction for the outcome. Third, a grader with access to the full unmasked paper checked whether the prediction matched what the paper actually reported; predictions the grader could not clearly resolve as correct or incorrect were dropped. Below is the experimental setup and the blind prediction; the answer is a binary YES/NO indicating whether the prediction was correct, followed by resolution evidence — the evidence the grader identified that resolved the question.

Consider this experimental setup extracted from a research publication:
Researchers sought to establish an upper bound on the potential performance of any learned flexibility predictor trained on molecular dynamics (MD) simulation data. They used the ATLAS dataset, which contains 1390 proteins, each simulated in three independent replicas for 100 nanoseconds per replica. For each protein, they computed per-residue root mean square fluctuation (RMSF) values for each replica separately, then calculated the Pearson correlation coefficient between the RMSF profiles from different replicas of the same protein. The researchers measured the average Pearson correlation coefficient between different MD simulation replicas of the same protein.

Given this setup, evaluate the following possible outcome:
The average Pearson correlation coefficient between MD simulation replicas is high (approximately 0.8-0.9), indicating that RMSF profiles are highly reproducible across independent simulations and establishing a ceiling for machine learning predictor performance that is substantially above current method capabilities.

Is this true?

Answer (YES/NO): YES